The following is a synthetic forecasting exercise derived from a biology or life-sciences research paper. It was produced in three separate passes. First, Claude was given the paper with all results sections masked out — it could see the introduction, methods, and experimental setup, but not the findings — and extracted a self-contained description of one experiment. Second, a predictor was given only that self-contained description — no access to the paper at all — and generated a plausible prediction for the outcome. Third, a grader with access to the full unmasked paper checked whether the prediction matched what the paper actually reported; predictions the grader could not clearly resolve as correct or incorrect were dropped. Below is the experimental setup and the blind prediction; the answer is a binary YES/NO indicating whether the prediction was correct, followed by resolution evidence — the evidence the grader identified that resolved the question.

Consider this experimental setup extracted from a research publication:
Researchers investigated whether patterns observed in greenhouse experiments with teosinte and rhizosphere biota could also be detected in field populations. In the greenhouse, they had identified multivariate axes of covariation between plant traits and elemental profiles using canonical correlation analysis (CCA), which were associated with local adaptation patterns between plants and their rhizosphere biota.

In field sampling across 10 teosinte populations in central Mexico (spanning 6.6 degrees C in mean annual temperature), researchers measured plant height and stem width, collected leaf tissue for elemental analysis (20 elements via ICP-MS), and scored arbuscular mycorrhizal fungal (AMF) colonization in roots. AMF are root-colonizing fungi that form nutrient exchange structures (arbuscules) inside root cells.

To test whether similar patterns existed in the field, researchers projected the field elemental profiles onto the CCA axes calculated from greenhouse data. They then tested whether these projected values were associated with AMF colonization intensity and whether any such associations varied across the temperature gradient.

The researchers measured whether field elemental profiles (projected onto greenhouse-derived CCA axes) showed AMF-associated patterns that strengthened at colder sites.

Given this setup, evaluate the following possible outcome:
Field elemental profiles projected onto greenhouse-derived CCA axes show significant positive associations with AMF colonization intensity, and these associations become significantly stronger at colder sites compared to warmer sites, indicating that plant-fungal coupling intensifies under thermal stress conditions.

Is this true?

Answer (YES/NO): NO